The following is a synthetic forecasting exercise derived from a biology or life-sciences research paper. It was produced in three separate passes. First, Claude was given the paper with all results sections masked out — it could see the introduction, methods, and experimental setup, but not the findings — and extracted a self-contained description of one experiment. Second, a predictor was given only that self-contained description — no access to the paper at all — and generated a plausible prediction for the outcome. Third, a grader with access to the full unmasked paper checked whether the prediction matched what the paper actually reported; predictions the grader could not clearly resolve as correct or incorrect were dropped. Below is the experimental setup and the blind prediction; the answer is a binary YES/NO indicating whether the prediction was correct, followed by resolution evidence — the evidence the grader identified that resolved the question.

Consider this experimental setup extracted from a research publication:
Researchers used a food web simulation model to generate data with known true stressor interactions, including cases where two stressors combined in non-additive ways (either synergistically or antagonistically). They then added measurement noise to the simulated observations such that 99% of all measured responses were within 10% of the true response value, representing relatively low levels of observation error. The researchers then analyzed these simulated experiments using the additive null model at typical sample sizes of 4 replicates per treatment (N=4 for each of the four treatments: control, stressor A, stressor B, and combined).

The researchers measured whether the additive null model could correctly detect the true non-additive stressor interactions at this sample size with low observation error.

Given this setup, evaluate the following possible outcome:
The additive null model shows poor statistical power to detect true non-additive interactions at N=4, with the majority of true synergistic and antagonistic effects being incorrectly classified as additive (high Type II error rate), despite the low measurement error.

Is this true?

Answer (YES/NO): YES